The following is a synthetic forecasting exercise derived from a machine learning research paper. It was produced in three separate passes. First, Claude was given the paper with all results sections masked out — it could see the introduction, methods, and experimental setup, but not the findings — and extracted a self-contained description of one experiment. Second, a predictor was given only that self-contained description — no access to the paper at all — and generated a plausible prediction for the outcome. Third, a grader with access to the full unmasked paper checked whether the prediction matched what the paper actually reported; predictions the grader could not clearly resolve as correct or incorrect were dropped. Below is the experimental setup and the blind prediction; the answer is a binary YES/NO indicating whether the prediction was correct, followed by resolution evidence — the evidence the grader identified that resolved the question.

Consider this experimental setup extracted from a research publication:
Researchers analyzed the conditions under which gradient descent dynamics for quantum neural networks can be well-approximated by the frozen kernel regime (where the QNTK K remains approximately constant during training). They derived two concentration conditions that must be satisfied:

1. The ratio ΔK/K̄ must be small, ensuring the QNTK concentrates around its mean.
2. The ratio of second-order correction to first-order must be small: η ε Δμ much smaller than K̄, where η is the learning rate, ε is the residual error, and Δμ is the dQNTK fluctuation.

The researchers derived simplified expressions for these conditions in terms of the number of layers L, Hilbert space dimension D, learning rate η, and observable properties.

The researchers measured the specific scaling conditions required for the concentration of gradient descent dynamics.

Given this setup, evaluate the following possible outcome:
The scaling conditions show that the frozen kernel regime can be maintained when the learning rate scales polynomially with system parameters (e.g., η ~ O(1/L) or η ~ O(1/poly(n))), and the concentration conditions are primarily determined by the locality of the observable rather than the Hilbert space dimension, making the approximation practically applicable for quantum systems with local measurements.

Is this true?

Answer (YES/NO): NO